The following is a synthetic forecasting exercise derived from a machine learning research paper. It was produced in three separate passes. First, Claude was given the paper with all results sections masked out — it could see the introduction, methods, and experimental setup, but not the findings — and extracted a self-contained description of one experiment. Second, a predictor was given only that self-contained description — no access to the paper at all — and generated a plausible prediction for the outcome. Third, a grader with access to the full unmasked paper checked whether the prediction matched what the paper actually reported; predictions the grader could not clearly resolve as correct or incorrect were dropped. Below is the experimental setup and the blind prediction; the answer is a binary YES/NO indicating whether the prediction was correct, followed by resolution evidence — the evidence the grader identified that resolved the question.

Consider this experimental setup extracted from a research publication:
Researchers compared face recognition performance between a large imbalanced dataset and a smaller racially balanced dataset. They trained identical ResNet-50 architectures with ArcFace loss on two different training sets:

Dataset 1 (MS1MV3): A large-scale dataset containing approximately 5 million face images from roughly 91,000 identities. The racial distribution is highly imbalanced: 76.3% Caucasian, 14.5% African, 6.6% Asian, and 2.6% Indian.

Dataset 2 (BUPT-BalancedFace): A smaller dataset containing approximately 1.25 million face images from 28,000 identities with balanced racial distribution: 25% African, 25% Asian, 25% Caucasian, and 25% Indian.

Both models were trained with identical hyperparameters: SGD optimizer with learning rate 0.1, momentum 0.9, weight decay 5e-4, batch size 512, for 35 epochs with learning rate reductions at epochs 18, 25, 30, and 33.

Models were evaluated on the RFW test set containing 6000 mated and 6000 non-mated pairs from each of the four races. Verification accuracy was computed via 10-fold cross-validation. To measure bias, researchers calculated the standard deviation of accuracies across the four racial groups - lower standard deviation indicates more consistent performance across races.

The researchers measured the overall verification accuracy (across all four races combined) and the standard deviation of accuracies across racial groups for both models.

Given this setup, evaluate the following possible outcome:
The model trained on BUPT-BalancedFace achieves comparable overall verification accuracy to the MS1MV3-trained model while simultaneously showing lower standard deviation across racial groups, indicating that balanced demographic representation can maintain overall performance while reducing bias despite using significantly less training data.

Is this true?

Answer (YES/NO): NO